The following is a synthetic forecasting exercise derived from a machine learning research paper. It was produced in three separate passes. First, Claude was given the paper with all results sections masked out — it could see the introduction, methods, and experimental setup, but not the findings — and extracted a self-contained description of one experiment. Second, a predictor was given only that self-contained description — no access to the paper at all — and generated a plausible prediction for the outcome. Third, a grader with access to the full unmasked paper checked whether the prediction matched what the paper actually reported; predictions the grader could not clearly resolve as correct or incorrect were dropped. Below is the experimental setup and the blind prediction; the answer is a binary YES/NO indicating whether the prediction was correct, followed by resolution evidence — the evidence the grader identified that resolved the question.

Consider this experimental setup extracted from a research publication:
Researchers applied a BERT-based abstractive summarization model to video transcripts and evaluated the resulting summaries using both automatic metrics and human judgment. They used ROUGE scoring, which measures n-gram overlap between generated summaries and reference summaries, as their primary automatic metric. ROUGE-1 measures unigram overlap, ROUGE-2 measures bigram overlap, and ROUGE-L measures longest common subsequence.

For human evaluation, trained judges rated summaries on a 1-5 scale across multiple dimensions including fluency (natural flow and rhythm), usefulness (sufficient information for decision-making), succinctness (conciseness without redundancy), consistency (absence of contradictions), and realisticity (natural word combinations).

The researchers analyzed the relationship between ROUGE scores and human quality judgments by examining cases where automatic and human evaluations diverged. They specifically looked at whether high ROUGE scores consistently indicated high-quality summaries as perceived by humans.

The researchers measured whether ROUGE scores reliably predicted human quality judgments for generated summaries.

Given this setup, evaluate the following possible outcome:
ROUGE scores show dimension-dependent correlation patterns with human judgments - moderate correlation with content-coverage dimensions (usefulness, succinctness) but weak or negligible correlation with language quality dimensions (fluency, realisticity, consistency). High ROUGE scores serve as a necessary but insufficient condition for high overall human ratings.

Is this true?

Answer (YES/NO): NO